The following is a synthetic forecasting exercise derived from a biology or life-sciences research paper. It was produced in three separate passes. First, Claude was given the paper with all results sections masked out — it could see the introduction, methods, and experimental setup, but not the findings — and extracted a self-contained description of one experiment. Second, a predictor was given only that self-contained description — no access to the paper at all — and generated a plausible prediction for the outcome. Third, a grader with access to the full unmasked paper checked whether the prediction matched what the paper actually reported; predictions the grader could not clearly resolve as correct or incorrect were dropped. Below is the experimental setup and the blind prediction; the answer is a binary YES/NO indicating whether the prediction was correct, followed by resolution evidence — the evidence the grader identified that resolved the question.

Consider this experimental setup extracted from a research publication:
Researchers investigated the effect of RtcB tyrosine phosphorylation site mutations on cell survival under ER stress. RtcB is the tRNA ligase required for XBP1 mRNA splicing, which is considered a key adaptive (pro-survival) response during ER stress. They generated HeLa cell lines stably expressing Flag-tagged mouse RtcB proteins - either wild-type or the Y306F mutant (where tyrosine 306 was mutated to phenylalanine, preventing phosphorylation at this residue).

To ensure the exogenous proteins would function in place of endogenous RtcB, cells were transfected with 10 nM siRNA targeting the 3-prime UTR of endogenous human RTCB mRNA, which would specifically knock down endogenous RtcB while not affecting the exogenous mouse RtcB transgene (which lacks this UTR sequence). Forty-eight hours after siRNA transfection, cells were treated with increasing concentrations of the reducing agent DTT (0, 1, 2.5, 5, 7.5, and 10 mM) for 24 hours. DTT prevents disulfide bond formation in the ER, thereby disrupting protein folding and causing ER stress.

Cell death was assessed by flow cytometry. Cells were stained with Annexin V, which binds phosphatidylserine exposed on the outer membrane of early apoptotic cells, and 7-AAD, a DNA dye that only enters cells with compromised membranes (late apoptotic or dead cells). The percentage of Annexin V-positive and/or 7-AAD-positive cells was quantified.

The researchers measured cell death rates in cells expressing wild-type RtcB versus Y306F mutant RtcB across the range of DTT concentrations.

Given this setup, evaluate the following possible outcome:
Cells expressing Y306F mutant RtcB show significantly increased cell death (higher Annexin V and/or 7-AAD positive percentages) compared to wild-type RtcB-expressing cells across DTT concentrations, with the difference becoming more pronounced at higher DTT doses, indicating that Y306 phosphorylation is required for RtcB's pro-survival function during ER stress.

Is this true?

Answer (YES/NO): NO